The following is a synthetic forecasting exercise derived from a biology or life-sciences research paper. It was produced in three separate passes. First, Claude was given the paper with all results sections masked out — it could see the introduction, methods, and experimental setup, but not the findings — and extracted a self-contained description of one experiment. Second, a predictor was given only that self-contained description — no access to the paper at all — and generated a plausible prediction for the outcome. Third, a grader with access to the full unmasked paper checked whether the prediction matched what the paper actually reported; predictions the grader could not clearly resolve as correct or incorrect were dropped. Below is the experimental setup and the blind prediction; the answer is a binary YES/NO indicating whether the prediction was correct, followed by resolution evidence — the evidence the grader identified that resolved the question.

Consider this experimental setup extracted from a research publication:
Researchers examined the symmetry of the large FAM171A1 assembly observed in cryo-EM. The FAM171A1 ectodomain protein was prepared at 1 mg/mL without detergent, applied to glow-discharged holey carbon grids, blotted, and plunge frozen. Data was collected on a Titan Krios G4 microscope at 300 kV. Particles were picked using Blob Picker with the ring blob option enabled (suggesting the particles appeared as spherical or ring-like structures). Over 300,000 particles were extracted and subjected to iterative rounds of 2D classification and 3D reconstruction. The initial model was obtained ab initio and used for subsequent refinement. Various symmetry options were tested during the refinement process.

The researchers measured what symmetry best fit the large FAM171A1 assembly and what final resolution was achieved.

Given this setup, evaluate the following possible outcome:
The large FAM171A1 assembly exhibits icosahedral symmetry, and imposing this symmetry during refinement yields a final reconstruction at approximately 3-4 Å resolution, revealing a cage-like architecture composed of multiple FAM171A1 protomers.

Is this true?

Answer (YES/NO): NO